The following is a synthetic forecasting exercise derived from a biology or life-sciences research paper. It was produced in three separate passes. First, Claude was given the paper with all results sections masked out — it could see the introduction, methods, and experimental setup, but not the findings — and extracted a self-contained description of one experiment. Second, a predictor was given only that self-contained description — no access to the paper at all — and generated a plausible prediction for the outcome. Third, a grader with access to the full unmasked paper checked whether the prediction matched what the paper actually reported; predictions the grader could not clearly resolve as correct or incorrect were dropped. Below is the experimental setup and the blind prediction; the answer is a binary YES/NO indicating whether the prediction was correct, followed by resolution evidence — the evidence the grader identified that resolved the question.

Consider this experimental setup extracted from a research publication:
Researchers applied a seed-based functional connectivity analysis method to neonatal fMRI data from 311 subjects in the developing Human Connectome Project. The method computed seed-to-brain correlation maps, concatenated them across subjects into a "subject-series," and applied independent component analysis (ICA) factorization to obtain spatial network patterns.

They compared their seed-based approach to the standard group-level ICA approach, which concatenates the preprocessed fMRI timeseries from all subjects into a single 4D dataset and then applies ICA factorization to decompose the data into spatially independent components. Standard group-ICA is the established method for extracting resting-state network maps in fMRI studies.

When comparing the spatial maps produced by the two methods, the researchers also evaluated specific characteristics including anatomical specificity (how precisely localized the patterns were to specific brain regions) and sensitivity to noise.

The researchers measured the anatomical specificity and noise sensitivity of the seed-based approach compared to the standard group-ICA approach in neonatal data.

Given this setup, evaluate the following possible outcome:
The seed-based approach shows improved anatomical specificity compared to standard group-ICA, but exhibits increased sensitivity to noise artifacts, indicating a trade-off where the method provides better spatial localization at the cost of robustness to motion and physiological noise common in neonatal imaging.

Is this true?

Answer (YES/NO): YES